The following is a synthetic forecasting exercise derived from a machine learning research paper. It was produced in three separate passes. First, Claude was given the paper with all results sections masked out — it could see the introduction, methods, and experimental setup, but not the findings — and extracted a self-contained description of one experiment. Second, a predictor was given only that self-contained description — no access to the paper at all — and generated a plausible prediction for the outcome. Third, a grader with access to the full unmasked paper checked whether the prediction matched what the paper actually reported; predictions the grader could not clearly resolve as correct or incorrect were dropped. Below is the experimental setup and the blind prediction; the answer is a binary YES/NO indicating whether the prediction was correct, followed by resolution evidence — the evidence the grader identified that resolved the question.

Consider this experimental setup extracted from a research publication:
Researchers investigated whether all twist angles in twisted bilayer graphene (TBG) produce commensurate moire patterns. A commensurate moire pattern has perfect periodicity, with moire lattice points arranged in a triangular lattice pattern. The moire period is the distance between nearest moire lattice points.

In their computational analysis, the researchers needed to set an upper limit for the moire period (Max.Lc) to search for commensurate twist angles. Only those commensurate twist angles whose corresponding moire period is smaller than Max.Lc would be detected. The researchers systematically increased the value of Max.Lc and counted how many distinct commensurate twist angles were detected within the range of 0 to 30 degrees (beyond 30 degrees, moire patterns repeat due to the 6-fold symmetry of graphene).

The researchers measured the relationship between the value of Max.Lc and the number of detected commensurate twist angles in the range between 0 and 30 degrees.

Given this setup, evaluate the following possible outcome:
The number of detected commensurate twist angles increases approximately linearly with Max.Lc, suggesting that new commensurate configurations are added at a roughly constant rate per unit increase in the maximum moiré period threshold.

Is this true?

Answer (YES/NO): NO